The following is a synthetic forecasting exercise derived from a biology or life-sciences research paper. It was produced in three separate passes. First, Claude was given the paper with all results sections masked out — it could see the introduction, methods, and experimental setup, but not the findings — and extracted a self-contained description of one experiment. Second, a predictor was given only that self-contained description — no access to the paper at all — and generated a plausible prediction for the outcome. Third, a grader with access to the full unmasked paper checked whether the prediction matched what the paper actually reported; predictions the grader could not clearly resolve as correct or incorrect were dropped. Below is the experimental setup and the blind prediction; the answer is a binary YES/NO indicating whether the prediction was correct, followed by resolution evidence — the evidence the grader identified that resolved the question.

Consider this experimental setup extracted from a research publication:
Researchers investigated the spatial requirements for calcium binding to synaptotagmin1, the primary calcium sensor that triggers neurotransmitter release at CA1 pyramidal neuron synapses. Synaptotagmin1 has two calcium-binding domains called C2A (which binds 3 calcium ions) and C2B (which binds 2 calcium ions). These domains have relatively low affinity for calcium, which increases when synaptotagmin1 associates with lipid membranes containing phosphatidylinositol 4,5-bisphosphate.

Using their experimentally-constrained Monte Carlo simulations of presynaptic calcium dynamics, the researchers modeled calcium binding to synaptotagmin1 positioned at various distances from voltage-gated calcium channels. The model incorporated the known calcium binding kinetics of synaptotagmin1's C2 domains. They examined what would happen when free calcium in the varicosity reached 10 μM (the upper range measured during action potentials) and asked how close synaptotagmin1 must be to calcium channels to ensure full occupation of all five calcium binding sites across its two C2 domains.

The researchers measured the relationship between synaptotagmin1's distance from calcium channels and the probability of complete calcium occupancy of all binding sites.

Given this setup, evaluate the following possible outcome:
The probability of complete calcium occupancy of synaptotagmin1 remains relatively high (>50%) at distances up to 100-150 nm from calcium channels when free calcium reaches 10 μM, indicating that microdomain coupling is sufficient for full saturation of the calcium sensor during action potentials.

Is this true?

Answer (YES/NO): NO